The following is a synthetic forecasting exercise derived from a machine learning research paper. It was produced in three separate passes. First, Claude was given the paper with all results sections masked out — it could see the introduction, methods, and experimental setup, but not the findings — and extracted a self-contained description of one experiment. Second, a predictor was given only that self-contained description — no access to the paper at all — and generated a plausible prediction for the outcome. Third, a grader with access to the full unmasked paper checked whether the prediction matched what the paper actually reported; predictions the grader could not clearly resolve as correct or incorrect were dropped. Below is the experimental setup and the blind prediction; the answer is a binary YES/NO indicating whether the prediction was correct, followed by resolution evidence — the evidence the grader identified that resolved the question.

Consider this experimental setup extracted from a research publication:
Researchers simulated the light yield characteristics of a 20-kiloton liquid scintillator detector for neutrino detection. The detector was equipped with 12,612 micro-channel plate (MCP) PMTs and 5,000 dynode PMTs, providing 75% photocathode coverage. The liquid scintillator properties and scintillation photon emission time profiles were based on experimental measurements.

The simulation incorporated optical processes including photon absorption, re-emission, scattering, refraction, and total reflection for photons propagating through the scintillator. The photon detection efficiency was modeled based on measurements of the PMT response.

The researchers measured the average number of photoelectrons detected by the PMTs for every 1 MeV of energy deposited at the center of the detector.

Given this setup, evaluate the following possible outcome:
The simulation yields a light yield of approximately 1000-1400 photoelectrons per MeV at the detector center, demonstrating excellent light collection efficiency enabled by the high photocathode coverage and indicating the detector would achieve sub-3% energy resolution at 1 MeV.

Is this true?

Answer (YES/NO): YES